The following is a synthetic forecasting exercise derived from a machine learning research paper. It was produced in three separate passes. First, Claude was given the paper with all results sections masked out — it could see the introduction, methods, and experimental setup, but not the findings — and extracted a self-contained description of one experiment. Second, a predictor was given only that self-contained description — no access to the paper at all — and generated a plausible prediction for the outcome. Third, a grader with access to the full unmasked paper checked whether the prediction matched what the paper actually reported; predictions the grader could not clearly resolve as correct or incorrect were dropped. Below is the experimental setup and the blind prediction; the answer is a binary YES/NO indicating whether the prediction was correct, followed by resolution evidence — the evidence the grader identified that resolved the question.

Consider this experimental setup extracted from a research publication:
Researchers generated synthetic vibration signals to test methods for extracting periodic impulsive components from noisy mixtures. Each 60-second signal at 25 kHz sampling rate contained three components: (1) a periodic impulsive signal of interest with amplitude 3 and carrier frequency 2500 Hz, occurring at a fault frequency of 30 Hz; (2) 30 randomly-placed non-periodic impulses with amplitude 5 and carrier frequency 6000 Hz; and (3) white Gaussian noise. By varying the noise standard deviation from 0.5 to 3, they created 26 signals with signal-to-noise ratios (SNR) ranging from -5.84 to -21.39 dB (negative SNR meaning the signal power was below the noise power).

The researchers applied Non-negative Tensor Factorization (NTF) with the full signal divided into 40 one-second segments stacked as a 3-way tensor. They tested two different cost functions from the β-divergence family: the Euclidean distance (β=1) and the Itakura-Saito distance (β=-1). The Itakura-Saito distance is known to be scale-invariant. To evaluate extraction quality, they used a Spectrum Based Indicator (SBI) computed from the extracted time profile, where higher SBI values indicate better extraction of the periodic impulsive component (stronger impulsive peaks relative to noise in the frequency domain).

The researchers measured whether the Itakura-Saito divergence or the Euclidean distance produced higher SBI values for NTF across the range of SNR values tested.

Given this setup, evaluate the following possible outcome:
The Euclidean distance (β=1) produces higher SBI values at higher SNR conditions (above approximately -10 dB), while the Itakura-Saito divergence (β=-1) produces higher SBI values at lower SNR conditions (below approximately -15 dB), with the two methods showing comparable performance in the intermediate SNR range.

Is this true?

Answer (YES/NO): NO